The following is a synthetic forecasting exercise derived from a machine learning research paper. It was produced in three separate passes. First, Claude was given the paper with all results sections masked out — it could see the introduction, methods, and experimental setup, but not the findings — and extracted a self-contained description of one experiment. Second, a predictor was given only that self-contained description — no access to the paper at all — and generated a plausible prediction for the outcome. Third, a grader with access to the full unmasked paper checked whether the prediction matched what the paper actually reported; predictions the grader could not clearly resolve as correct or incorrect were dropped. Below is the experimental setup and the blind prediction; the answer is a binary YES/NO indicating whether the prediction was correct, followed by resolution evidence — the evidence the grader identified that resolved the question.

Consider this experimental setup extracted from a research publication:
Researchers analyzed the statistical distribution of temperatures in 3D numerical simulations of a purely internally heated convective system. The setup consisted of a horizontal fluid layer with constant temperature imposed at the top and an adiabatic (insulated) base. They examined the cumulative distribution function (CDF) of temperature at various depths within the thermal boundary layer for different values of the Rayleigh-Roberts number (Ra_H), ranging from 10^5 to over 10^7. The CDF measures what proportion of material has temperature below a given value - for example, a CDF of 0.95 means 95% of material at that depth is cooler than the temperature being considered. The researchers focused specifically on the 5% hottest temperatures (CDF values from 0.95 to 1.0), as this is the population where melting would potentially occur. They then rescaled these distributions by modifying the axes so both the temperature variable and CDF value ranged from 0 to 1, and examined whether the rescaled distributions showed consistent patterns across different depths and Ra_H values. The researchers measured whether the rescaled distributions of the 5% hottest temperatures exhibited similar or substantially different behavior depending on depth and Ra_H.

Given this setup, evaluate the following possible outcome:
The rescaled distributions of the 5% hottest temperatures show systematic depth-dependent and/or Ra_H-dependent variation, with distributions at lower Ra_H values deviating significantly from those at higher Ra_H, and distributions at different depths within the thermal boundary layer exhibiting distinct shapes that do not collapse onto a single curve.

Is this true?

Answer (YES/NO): NO